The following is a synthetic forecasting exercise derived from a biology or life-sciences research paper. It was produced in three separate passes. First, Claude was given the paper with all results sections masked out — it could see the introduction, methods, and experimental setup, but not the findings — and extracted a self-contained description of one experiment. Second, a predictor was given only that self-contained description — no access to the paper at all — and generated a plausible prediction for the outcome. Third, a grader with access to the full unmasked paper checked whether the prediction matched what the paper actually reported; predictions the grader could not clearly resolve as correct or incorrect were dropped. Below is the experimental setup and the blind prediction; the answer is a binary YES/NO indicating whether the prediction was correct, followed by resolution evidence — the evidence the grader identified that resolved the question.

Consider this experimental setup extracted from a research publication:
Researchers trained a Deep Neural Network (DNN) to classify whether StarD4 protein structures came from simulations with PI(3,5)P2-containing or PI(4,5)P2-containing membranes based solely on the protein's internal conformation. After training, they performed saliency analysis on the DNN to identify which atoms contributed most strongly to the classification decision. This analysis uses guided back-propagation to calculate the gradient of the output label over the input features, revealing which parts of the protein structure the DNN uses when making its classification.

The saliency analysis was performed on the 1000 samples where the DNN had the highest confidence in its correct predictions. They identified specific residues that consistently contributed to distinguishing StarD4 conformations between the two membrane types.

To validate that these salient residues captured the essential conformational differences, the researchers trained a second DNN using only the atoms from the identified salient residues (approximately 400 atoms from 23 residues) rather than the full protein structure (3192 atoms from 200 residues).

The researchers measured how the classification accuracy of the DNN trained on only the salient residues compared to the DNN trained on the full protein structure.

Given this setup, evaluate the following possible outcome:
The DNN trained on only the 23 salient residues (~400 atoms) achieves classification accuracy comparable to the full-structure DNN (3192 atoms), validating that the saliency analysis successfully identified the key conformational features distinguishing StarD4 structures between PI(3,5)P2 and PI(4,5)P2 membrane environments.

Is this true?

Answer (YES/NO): YES